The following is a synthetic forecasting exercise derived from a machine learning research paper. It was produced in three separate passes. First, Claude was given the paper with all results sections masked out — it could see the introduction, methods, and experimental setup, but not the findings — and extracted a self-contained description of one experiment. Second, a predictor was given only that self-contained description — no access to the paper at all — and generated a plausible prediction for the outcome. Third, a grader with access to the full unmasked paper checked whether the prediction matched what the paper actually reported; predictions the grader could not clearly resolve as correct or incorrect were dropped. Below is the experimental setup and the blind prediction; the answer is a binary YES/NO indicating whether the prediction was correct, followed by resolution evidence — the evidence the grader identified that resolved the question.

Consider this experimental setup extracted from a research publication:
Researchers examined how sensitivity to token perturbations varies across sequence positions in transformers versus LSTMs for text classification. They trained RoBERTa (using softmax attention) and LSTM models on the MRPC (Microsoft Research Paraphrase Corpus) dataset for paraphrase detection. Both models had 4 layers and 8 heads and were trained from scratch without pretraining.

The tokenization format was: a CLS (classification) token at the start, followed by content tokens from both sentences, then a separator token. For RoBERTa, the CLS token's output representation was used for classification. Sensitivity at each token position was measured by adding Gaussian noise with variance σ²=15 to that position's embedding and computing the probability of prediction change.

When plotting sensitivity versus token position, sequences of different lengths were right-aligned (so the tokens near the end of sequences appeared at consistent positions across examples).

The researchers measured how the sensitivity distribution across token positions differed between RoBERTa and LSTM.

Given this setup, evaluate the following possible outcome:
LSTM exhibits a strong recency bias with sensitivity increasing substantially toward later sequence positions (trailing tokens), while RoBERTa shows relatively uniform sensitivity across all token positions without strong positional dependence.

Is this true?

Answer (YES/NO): YES